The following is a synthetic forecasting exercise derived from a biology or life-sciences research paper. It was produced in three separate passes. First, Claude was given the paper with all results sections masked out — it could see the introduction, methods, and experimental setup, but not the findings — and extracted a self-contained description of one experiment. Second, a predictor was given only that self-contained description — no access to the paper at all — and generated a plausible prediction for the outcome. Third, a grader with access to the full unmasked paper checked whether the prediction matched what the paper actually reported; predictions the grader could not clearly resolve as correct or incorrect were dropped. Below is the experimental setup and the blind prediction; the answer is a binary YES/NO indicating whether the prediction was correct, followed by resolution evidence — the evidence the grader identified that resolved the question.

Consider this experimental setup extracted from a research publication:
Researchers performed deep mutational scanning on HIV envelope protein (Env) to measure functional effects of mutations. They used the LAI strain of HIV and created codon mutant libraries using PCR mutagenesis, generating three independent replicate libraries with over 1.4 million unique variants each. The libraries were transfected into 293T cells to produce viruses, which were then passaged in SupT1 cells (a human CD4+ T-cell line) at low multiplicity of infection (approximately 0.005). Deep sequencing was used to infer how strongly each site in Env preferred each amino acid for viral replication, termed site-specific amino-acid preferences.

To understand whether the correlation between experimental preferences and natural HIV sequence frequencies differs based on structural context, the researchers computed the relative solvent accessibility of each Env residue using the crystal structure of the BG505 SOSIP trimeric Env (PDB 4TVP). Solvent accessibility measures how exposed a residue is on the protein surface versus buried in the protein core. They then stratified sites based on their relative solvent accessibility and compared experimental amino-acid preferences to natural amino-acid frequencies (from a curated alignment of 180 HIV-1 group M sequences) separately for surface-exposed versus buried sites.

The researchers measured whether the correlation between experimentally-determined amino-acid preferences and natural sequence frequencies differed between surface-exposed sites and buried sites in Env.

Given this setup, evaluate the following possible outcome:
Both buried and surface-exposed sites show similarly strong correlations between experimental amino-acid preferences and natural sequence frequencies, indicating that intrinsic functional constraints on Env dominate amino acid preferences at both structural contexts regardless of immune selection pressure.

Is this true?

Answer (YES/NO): NO